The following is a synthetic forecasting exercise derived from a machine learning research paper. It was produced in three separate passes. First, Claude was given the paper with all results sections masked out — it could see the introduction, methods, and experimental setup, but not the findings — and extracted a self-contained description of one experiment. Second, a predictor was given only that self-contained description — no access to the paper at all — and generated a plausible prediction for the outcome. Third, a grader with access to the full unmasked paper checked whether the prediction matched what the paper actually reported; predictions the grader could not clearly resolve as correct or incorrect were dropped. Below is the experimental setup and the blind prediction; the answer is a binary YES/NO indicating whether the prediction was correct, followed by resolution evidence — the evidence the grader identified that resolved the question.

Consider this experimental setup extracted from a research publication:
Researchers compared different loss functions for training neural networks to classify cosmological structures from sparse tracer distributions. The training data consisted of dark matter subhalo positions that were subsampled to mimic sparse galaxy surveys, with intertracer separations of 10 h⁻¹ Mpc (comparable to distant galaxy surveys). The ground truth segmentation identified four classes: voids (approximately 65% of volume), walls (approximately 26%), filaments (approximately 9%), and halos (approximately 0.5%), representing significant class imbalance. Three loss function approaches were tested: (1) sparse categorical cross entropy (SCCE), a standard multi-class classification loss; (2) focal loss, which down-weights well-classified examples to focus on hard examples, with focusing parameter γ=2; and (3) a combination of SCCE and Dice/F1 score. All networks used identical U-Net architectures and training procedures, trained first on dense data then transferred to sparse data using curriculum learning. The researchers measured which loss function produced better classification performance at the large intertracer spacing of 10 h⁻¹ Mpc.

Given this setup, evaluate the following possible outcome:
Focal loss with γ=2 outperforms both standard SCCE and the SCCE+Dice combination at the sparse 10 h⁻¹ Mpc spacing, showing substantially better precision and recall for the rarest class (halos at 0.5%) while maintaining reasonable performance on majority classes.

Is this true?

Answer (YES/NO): NO